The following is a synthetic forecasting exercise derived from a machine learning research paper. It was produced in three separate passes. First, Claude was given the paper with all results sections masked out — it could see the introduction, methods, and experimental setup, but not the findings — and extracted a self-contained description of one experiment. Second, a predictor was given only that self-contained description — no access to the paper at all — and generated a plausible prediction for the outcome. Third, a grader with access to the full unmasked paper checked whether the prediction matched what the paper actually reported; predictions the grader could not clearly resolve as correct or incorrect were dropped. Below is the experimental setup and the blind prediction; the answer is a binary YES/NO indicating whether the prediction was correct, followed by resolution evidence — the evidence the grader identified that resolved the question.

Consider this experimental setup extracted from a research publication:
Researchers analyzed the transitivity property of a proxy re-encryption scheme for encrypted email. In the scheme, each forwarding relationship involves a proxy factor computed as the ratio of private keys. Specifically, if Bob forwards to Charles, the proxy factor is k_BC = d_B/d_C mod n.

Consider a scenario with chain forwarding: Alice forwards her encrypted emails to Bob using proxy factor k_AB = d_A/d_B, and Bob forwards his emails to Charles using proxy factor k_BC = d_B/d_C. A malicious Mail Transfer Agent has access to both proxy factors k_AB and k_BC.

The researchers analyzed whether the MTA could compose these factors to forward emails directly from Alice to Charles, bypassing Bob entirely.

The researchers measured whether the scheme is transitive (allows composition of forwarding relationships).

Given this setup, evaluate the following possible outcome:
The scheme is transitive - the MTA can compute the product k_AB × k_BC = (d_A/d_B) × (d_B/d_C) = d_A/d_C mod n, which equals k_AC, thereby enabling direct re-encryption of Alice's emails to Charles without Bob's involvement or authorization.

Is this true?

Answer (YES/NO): YES